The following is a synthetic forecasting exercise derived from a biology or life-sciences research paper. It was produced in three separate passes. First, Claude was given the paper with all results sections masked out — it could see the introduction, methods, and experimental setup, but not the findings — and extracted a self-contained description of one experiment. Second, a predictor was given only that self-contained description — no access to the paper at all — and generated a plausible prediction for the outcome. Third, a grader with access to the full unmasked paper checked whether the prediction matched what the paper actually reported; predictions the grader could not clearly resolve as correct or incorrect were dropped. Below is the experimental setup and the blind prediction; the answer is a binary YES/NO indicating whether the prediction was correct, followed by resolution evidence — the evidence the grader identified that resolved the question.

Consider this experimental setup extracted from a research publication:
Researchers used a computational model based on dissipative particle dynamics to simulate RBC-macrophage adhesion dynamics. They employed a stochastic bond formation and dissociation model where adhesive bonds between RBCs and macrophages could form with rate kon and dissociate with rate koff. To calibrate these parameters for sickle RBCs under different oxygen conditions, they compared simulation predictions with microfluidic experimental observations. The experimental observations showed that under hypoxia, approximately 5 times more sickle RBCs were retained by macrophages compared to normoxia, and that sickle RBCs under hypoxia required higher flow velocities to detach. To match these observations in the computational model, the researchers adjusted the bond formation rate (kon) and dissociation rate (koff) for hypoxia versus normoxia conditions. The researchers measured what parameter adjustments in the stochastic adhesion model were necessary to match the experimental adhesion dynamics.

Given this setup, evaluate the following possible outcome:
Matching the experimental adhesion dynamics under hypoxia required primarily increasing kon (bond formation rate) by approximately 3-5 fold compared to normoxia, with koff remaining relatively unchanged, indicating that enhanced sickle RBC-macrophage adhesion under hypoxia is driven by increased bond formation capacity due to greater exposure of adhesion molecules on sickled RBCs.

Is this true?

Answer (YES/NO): NO